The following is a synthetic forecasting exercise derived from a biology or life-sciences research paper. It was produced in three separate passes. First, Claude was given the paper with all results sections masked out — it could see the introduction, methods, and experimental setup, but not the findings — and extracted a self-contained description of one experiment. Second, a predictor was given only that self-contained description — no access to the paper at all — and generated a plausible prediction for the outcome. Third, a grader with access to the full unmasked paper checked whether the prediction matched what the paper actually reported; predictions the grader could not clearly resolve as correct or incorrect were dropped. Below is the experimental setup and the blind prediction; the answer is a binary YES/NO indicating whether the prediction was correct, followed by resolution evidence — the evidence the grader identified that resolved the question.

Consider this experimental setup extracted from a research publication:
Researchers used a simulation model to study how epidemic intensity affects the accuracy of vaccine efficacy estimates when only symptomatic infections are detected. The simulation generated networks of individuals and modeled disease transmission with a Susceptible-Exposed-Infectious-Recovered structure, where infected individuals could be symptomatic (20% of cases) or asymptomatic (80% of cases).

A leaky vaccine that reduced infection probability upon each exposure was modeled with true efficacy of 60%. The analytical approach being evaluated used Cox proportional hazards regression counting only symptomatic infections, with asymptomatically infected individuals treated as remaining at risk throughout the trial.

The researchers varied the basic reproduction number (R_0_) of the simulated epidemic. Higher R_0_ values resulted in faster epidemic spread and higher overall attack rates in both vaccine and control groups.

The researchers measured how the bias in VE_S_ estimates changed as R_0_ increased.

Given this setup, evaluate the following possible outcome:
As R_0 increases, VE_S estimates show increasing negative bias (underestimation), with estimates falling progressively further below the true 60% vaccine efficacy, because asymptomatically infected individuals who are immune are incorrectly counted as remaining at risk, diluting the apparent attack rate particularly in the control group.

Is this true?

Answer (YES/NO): YES